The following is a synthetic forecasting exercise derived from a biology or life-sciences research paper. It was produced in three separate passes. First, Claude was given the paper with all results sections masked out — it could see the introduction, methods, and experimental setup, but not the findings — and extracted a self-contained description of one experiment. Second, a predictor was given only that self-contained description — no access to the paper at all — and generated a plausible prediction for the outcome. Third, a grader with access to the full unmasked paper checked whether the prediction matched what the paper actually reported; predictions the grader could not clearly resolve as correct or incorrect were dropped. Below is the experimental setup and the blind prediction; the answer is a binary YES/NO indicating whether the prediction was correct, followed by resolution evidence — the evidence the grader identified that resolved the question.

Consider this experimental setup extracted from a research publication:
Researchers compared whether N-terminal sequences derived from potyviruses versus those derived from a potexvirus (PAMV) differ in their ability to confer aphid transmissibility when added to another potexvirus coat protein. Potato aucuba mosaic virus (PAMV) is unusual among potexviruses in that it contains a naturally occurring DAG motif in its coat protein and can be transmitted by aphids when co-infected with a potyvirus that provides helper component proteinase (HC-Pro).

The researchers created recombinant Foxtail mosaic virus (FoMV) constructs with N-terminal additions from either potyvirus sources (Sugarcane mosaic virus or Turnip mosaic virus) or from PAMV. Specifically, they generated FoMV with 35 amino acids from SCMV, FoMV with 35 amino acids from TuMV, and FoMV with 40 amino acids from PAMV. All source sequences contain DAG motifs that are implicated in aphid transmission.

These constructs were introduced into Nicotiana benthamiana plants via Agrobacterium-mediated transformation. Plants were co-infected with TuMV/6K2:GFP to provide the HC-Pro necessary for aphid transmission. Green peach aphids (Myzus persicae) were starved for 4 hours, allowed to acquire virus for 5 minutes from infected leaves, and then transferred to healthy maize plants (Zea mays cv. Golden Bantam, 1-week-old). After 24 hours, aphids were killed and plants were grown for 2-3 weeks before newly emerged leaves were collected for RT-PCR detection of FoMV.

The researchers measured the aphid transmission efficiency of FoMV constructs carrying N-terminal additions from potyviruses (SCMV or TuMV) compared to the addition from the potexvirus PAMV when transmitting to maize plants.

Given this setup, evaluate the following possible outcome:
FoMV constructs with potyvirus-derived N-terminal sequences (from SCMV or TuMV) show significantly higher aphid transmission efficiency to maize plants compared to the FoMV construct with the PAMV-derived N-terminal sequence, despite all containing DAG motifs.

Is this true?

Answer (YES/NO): NO